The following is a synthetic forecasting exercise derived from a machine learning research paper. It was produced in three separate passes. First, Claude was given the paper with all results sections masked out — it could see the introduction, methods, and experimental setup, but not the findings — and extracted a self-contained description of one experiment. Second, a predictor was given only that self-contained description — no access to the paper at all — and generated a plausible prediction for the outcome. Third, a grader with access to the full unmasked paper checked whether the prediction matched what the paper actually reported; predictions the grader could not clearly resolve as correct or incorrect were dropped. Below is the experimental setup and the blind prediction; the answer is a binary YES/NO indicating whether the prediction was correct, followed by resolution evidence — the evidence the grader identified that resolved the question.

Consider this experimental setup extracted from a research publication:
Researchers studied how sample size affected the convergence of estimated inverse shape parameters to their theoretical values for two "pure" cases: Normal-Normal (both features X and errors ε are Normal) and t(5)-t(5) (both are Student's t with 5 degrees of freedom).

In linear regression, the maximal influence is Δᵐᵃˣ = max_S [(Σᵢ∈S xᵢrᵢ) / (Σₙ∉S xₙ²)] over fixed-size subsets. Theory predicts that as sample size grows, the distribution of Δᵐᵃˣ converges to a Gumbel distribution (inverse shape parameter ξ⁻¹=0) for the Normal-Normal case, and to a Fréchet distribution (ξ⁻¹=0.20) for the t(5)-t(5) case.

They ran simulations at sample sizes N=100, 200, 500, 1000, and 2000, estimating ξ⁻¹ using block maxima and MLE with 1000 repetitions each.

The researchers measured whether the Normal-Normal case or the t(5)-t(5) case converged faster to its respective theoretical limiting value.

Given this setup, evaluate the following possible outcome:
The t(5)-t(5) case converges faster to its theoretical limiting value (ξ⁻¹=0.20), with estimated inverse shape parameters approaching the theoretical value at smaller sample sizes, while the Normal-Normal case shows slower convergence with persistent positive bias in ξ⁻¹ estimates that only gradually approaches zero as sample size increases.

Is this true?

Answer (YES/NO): YES